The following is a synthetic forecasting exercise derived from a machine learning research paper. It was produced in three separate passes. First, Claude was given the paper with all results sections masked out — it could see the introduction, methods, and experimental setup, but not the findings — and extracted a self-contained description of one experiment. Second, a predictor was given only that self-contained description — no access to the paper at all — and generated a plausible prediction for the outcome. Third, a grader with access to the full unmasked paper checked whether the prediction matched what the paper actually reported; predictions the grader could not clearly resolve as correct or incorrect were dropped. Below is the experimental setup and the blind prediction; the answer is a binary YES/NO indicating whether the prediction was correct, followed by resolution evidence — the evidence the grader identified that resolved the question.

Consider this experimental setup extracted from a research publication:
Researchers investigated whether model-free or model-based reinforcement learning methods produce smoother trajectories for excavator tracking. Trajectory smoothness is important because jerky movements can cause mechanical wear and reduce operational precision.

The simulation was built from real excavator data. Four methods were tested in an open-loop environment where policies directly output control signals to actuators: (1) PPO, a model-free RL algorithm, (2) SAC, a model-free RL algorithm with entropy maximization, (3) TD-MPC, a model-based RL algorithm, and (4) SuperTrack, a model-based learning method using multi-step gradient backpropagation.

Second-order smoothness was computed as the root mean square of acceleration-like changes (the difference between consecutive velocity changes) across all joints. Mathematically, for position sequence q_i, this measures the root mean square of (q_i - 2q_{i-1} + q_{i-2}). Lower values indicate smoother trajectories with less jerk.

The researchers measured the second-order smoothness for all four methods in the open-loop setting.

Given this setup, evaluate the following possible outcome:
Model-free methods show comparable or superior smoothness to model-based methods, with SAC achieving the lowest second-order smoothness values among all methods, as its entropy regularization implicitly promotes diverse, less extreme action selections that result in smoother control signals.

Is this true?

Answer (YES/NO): NO